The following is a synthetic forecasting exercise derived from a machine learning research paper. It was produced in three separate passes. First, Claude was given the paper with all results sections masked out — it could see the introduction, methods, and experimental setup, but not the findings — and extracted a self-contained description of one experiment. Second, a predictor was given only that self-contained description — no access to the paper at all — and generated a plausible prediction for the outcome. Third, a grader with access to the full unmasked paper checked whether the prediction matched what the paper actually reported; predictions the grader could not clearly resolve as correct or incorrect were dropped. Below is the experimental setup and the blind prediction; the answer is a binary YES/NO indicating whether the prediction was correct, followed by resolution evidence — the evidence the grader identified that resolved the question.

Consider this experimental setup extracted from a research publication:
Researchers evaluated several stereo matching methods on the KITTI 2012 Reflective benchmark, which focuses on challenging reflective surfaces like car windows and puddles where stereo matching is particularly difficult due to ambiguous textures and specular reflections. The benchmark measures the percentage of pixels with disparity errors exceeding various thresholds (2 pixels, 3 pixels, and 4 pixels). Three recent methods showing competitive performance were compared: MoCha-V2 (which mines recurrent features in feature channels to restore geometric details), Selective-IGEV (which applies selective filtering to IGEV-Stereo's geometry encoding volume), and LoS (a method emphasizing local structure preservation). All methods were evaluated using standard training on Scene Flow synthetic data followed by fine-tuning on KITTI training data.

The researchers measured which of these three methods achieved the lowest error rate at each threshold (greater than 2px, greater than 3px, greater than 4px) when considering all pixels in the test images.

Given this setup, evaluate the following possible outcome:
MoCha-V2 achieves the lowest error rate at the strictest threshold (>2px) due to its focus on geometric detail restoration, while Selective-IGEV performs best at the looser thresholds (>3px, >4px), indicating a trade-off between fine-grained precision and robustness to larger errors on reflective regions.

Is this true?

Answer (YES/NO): NO